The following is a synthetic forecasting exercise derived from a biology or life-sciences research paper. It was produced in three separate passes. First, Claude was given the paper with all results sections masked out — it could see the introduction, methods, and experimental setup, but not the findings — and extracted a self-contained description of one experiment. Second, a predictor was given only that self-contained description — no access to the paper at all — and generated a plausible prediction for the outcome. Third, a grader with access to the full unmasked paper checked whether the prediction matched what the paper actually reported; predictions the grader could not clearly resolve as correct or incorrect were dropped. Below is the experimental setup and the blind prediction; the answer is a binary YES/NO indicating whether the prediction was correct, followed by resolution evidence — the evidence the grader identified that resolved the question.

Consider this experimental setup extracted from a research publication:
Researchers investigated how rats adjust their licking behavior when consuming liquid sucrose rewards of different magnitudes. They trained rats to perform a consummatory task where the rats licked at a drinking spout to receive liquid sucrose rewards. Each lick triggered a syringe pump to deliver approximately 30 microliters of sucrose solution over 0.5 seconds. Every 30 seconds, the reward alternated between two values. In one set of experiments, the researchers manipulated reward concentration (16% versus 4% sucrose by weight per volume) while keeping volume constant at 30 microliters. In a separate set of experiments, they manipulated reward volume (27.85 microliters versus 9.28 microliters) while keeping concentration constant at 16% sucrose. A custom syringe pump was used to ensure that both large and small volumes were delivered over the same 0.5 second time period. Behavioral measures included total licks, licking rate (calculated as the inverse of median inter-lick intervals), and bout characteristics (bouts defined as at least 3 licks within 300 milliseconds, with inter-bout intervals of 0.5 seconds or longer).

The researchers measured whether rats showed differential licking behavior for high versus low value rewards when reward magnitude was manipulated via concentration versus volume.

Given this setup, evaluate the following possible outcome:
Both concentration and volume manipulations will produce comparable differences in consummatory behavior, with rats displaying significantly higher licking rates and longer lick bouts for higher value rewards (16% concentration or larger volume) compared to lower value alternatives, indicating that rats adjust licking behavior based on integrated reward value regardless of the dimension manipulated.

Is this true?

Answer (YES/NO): YES